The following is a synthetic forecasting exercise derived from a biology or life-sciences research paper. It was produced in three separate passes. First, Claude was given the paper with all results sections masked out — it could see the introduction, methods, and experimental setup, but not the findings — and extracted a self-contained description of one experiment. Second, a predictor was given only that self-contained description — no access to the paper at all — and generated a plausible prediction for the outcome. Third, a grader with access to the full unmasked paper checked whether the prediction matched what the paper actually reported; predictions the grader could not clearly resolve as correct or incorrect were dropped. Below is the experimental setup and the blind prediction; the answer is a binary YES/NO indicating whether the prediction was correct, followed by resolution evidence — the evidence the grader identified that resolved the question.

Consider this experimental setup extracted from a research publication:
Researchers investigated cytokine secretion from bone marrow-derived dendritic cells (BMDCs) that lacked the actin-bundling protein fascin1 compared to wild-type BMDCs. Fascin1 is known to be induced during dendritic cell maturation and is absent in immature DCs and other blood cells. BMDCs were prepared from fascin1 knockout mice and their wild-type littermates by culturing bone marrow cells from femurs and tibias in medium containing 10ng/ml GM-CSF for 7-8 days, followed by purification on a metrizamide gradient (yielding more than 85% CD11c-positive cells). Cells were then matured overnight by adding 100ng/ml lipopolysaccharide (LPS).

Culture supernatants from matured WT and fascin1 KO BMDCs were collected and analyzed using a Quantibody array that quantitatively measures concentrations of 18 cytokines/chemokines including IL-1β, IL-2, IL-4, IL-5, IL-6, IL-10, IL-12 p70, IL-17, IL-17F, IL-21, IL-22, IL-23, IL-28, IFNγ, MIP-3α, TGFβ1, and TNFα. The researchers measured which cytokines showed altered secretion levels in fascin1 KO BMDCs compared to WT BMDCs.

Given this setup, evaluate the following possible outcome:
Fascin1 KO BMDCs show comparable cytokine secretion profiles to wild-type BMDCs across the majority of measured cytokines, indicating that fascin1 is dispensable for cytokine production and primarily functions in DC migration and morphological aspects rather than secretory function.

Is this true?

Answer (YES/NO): NO